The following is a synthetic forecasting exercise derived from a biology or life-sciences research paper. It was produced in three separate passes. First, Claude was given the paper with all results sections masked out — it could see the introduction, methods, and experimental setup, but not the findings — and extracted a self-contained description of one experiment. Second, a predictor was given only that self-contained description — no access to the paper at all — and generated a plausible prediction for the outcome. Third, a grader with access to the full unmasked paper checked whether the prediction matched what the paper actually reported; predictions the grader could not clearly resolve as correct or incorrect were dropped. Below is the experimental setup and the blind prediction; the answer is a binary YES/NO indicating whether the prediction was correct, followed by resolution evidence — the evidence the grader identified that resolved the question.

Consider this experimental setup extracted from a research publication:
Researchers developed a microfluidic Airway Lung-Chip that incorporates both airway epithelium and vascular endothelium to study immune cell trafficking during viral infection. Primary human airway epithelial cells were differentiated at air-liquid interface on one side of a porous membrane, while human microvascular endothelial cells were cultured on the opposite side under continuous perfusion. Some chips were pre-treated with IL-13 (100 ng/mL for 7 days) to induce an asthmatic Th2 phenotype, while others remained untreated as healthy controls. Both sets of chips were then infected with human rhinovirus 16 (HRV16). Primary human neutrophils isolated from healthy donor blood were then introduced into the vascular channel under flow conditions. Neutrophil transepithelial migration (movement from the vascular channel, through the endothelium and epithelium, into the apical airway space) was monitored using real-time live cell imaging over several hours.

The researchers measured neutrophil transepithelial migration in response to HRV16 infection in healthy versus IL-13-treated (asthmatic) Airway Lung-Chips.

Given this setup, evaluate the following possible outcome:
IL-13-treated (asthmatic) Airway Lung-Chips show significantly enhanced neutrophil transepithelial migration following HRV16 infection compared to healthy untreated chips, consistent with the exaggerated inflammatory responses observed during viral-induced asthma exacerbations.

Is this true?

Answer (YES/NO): YES